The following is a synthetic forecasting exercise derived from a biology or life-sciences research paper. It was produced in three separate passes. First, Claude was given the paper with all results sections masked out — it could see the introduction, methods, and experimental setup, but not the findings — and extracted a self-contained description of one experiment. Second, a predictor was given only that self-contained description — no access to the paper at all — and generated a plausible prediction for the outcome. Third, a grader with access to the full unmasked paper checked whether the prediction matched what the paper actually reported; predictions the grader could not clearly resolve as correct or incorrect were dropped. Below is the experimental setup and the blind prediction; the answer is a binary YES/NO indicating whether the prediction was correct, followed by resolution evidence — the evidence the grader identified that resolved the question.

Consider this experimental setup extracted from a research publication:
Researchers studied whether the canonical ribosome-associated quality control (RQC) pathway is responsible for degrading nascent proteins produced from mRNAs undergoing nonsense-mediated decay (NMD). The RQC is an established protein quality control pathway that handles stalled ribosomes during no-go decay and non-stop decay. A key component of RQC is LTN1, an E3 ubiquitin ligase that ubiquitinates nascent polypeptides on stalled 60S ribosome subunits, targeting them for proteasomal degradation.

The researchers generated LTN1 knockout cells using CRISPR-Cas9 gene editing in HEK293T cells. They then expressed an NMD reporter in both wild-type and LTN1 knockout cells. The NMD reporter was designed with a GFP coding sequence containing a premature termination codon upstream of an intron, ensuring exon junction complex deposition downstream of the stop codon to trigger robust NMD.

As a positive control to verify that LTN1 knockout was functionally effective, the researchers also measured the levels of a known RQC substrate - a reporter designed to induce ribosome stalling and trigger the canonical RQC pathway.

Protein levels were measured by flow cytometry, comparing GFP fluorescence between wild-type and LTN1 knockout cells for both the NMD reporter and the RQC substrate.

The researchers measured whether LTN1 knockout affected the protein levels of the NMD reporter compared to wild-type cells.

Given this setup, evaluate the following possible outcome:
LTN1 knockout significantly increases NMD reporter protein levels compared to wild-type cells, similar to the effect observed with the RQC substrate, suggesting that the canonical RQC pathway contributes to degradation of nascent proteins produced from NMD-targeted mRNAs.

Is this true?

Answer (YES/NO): NO